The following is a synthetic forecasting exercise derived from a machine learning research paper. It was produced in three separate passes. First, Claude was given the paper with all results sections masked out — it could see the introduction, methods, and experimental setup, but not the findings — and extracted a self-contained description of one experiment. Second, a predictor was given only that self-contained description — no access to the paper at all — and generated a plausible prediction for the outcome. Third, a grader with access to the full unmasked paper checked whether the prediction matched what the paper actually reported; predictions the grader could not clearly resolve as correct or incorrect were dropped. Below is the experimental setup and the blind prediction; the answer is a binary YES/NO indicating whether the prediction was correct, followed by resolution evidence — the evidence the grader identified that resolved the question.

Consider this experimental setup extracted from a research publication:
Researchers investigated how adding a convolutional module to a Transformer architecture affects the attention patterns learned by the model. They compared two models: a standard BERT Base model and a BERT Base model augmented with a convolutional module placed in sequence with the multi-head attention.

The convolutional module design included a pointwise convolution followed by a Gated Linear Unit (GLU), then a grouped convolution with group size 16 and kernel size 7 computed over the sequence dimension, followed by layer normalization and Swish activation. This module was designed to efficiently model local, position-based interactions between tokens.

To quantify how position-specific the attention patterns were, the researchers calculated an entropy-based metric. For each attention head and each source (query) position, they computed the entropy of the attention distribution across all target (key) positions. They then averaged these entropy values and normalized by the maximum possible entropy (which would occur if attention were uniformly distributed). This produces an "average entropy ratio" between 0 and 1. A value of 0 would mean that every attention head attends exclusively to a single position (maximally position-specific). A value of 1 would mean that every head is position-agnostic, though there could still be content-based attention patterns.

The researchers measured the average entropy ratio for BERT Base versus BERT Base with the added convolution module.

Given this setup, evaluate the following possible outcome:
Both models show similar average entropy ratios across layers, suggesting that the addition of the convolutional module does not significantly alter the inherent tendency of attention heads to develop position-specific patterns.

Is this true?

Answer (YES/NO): NO